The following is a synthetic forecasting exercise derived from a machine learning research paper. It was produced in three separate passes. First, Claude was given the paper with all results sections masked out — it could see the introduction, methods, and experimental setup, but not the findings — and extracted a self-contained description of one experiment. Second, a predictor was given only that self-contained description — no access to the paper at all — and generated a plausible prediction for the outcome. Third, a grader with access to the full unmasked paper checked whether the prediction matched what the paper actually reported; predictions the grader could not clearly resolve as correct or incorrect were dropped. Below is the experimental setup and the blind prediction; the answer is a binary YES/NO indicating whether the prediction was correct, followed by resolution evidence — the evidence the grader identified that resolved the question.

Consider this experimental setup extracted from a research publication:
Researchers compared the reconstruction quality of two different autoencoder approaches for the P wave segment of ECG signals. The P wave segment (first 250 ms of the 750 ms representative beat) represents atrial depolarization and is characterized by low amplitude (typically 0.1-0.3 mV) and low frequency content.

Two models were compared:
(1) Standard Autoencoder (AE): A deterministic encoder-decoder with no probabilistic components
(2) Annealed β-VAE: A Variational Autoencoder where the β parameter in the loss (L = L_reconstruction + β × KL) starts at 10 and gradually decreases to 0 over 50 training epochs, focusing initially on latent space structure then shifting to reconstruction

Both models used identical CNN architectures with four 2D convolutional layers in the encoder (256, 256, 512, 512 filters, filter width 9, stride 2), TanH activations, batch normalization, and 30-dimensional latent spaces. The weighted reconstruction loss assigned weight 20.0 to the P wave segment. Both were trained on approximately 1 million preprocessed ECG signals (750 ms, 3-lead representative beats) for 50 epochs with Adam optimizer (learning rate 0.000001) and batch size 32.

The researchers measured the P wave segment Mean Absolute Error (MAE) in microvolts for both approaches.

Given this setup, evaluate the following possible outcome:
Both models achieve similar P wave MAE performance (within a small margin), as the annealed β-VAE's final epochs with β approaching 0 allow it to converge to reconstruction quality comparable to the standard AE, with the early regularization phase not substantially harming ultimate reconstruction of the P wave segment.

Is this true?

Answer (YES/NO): YES